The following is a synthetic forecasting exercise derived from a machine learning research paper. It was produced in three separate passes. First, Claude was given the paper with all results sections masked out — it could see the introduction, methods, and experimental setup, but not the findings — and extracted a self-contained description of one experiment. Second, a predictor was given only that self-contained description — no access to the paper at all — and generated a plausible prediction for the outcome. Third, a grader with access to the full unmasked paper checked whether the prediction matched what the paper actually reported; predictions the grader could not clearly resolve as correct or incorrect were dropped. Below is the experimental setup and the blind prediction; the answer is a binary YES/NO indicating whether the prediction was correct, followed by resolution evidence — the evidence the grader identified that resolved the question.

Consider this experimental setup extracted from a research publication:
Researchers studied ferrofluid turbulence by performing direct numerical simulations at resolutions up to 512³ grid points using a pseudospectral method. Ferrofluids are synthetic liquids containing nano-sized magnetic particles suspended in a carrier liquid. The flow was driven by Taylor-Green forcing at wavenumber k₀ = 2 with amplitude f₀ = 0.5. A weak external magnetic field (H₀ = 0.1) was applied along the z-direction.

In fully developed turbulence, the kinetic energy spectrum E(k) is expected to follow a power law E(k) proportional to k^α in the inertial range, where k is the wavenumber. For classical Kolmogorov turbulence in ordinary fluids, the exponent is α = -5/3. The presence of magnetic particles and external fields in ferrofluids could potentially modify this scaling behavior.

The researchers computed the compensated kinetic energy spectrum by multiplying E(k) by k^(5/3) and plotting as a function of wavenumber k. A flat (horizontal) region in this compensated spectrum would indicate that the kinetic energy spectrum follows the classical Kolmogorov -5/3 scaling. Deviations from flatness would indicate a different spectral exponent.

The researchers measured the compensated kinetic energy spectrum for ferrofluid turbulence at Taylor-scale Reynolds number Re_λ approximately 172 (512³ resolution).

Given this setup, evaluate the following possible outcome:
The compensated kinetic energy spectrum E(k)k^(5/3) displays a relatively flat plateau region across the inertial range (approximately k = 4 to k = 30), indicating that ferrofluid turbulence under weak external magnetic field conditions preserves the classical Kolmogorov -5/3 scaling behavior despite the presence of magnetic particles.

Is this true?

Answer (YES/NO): YES